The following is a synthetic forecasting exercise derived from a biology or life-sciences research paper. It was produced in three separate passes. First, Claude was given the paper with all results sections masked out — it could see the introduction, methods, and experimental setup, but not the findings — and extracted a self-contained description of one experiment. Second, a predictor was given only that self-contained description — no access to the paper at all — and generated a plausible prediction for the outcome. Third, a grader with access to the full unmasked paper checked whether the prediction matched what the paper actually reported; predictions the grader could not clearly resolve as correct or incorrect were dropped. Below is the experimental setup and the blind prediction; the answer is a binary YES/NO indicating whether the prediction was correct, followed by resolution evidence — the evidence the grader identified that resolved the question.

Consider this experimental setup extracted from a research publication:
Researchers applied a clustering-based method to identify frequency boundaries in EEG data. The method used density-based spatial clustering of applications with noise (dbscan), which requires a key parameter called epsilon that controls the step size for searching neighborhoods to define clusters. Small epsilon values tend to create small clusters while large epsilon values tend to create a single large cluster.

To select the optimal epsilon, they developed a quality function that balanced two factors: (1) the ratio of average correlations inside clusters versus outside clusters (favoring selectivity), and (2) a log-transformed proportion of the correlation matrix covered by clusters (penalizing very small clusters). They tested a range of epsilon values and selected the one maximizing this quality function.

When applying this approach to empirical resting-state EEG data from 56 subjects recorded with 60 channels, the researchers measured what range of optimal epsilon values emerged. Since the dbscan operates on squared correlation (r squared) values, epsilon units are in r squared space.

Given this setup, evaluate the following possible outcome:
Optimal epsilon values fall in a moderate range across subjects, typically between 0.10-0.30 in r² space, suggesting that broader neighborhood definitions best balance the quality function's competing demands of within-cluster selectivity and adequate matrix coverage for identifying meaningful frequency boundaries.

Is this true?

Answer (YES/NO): NO